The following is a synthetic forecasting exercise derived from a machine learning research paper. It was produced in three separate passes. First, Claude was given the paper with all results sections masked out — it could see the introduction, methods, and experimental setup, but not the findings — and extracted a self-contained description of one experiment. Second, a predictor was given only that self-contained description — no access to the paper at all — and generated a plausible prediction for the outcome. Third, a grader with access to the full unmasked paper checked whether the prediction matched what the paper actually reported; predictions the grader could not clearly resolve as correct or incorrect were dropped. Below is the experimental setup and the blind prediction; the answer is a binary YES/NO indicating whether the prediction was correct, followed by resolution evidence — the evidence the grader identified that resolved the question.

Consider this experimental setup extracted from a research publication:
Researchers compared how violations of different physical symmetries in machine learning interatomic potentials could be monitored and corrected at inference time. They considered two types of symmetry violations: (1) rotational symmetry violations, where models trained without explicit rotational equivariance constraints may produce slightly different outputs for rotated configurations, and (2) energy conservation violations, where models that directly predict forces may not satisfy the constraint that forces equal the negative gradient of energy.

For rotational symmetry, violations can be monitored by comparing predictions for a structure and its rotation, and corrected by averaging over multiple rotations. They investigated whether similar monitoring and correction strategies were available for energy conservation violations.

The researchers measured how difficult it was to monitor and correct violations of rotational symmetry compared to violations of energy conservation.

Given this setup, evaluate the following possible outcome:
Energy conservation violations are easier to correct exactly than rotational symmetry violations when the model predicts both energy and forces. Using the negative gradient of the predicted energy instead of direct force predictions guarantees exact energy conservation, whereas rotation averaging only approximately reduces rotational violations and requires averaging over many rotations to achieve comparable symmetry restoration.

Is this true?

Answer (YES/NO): NO